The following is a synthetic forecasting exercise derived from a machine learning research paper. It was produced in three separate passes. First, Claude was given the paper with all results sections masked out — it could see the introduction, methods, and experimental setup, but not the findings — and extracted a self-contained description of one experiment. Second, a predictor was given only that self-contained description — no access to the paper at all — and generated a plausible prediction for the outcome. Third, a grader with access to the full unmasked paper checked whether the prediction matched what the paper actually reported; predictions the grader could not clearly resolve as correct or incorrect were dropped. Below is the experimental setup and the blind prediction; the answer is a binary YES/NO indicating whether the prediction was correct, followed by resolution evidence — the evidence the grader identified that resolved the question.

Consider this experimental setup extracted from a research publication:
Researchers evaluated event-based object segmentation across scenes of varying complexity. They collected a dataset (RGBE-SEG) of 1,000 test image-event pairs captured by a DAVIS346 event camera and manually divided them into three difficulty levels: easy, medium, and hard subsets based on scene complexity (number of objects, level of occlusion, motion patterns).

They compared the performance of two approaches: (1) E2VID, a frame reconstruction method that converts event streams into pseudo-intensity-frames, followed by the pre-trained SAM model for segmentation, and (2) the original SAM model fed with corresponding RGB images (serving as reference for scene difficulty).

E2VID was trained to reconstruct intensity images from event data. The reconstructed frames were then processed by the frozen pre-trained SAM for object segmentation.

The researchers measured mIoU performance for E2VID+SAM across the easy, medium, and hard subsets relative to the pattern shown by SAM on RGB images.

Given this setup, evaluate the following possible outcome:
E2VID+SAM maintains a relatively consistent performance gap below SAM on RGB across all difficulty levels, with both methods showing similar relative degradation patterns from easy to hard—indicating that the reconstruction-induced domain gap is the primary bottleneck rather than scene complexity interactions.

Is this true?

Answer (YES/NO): NO